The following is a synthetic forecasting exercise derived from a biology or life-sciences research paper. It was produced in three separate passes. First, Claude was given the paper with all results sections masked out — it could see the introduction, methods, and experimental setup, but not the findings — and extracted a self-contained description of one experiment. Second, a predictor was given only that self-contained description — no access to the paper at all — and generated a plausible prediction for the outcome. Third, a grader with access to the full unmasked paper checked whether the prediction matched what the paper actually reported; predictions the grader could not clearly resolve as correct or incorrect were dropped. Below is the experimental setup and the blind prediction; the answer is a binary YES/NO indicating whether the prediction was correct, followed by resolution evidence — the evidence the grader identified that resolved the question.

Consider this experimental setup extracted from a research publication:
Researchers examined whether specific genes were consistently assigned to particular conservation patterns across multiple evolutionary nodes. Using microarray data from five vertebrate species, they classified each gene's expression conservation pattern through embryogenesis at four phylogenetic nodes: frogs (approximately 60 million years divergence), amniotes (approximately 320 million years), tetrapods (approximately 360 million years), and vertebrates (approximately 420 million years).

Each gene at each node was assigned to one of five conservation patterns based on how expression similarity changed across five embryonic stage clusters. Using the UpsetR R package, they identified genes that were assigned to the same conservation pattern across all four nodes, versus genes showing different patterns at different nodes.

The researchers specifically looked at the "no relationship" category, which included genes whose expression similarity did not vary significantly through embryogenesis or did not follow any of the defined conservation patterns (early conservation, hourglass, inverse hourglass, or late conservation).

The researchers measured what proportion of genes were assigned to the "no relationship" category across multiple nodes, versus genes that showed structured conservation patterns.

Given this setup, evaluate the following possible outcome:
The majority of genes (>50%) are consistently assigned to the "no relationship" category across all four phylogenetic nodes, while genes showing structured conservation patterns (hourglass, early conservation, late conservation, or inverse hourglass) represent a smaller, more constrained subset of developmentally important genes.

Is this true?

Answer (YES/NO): NO